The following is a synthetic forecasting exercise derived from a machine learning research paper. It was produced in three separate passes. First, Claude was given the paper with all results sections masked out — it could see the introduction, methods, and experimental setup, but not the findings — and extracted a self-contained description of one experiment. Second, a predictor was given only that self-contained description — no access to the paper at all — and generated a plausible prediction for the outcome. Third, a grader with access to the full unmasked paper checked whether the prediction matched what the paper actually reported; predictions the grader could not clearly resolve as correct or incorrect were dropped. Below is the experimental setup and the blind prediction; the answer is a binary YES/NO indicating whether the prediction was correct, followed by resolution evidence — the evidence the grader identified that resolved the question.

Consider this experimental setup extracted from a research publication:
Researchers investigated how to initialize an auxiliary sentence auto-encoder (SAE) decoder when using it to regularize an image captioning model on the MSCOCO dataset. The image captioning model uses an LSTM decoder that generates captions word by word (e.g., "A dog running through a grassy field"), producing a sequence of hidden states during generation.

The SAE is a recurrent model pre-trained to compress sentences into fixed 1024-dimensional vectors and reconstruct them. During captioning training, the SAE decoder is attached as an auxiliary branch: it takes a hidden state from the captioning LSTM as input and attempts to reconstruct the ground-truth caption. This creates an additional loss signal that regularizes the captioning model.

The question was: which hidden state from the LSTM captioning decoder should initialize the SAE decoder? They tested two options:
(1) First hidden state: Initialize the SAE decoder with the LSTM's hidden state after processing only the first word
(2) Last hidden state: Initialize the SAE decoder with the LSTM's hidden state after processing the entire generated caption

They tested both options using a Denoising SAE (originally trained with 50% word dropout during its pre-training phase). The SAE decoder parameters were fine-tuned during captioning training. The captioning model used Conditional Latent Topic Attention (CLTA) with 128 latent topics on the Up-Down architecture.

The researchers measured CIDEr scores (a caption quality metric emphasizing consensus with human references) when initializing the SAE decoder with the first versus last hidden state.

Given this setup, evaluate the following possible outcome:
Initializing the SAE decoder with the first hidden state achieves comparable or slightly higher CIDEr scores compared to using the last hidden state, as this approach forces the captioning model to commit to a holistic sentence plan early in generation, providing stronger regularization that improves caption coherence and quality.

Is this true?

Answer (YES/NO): NO